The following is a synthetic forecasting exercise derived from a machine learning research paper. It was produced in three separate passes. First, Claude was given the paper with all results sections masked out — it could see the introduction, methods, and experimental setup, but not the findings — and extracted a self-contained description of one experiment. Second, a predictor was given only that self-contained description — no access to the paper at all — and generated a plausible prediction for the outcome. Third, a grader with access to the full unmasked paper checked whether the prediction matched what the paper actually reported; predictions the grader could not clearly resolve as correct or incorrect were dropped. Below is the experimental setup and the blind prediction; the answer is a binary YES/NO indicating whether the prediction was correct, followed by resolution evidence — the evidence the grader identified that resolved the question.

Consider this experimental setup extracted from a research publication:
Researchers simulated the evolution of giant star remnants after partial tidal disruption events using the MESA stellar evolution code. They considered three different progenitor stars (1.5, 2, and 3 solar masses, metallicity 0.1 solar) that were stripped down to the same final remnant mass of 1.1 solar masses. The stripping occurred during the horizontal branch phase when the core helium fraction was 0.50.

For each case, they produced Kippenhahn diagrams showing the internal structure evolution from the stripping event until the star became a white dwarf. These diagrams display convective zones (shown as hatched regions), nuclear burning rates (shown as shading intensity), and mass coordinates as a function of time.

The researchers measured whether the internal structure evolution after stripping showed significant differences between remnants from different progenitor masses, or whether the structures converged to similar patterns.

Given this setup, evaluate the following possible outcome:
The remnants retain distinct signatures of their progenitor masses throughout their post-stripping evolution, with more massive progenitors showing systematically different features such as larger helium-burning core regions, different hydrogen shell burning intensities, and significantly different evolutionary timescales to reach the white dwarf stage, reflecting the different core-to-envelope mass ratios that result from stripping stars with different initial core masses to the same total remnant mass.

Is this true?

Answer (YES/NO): NO